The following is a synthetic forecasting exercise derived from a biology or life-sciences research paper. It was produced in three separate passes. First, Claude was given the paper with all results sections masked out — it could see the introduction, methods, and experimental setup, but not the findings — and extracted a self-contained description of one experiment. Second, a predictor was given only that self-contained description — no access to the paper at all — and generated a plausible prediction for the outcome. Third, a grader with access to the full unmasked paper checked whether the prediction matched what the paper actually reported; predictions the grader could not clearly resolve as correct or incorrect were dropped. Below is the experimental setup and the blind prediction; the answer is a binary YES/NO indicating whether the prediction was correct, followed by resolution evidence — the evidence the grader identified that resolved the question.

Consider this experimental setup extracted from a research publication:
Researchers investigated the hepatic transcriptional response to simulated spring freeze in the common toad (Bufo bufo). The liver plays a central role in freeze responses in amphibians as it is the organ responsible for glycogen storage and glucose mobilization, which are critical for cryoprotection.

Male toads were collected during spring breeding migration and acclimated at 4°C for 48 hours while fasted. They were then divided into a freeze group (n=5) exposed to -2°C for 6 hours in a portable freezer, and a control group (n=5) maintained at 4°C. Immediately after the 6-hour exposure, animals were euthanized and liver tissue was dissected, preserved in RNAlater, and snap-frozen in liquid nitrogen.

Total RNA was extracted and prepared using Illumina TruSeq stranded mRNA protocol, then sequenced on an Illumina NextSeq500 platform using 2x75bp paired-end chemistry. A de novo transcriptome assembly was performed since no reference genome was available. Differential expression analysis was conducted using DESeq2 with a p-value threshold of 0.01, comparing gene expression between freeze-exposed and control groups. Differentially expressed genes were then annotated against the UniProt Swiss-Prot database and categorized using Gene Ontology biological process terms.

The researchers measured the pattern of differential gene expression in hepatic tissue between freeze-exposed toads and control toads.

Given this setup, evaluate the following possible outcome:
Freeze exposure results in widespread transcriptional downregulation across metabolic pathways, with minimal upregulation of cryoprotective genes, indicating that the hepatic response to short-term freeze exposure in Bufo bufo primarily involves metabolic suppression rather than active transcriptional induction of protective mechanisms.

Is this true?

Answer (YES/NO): NO